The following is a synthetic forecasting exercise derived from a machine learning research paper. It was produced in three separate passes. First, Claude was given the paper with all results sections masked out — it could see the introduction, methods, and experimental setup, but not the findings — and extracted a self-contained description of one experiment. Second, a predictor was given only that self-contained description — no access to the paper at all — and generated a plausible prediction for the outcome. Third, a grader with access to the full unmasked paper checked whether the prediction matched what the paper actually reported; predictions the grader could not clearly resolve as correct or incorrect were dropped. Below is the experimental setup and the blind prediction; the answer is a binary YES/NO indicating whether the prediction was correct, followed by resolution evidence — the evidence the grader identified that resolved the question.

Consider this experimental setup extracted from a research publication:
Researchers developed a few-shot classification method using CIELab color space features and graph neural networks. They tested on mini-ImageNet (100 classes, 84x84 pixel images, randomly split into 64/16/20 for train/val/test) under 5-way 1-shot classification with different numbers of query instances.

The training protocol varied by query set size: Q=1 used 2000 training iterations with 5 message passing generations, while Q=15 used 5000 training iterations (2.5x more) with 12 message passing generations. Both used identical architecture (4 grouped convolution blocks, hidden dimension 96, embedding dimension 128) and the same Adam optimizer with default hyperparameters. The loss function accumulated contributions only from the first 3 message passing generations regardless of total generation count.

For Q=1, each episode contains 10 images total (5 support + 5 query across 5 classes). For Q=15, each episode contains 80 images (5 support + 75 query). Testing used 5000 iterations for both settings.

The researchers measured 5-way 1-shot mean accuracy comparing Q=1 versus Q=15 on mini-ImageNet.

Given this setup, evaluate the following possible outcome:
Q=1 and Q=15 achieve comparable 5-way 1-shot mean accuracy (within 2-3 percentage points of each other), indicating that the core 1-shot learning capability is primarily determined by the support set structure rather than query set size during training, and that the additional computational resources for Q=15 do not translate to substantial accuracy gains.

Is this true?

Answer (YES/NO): YES